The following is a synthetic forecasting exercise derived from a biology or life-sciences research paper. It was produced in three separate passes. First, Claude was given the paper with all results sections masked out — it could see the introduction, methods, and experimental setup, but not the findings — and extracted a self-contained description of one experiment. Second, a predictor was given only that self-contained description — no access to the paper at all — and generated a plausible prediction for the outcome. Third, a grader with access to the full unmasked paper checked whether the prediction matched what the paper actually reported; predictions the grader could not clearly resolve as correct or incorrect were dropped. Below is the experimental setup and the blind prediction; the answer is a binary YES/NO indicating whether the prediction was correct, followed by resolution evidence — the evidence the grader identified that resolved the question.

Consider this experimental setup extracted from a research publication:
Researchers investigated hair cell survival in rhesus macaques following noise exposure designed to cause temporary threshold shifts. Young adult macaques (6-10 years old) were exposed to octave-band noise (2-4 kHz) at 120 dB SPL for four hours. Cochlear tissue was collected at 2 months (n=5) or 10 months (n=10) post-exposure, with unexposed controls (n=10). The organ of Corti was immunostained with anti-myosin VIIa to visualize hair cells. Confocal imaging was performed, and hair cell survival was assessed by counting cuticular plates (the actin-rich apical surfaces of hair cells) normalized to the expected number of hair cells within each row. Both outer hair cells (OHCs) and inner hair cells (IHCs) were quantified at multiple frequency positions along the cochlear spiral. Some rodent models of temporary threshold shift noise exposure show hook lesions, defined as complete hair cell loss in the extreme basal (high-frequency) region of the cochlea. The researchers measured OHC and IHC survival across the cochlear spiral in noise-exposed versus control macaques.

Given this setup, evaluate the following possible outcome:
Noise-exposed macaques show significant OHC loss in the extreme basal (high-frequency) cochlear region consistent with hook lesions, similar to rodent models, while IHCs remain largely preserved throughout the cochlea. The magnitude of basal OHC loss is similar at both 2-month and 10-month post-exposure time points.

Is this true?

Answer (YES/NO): NO